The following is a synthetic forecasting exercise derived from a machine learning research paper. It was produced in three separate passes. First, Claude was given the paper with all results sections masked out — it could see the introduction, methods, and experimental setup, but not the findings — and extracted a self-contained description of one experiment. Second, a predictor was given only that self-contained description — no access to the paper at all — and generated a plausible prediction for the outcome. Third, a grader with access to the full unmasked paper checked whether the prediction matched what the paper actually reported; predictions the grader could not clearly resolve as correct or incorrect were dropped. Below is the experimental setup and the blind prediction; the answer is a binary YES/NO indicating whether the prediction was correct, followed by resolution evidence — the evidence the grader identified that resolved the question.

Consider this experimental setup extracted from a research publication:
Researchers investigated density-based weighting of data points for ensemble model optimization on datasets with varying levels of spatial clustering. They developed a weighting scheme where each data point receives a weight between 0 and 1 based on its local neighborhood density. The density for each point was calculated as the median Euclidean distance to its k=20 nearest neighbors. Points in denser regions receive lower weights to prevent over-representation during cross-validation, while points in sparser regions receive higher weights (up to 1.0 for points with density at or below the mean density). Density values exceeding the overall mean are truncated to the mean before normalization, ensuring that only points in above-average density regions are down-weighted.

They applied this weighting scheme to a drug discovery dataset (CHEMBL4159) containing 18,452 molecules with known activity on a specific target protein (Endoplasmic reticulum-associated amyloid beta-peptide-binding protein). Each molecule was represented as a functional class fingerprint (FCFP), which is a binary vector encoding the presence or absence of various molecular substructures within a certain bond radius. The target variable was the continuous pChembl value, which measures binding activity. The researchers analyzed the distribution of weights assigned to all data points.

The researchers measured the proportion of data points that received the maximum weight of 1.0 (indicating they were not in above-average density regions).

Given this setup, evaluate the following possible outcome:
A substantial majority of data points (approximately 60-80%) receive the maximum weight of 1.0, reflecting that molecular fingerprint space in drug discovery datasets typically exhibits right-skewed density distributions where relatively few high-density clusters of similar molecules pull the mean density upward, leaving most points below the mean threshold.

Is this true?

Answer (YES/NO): NO